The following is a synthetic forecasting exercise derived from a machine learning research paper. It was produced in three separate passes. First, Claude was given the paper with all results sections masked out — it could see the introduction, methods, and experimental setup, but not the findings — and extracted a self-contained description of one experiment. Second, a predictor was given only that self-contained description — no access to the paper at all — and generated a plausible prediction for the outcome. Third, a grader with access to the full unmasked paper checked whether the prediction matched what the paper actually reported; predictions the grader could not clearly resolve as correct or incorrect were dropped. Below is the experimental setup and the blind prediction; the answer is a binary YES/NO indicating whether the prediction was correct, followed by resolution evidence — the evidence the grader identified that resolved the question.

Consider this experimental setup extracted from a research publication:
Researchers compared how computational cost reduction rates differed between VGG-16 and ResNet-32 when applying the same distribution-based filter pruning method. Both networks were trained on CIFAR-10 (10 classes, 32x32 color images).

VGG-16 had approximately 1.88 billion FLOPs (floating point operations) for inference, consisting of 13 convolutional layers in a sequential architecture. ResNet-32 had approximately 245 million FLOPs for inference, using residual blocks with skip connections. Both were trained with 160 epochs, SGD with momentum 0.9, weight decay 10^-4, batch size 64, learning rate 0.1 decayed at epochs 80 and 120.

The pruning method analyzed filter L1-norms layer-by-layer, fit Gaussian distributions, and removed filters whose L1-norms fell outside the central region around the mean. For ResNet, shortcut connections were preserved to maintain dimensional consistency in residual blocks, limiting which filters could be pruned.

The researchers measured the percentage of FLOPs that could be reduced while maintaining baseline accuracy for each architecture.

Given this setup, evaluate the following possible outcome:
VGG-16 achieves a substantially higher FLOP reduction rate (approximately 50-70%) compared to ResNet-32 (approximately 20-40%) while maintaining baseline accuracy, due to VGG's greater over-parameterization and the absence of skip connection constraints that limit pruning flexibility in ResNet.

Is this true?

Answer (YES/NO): NO